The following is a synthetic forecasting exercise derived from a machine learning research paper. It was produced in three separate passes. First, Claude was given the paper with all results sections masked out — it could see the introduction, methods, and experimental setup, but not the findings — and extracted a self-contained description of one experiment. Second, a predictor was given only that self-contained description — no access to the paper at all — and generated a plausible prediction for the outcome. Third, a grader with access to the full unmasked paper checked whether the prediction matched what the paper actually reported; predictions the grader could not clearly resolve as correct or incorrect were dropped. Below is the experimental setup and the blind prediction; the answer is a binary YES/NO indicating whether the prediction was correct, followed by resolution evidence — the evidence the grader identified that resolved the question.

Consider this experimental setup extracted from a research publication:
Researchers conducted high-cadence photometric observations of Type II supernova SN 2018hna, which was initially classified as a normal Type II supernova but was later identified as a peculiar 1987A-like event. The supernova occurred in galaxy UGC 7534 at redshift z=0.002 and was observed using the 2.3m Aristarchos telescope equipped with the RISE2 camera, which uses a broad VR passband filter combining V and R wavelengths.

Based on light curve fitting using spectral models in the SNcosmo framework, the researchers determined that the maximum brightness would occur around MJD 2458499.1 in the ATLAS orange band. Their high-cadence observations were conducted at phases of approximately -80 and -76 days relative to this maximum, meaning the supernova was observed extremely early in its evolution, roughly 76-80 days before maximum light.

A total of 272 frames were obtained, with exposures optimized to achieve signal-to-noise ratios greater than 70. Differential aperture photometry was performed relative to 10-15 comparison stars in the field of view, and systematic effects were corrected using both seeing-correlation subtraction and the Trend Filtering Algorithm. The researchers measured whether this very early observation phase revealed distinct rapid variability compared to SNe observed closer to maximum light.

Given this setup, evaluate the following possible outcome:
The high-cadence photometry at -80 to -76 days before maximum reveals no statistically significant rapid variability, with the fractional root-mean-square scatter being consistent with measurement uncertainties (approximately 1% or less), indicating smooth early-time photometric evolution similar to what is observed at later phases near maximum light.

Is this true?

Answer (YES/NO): YES